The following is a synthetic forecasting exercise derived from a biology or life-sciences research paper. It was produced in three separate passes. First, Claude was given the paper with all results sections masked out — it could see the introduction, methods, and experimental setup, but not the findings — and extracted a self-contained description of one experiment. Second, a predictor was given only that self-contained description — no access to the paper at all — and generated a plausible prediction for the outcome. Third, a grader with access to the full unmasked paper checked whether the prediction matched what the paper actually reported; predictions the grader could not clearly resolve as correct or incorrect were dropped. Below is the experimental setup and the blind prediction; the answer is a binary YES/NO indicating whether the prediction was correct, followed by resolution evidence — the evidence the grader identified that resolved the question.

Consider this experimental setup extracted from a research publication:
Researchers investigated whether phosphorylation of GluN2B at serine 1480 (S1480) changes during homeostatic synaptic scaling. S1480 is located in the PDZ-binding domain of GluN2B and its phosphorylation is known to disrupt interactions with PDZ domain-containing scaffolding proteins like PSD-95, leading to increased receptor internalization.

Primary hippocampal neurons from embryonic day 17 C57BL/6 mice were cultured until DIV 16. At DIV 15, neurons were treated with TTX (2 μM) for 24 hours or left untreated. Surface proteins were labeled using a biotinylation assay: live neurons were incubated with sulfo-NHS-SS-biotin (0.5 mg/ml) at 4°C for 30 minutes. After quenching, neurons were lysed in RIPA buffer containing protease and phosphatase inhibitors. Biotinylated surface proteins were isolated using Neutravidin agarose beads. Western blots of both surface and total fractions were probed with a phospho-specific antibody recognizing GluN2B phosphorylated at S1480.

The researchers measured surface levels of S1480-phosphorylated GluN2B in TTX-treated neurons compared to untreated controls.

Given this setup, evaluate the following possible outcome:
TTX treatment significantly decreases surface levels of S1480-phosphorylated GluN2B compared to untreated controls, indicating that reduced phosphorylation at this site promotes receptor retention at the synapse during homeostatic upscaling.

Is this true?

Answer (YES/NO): YES